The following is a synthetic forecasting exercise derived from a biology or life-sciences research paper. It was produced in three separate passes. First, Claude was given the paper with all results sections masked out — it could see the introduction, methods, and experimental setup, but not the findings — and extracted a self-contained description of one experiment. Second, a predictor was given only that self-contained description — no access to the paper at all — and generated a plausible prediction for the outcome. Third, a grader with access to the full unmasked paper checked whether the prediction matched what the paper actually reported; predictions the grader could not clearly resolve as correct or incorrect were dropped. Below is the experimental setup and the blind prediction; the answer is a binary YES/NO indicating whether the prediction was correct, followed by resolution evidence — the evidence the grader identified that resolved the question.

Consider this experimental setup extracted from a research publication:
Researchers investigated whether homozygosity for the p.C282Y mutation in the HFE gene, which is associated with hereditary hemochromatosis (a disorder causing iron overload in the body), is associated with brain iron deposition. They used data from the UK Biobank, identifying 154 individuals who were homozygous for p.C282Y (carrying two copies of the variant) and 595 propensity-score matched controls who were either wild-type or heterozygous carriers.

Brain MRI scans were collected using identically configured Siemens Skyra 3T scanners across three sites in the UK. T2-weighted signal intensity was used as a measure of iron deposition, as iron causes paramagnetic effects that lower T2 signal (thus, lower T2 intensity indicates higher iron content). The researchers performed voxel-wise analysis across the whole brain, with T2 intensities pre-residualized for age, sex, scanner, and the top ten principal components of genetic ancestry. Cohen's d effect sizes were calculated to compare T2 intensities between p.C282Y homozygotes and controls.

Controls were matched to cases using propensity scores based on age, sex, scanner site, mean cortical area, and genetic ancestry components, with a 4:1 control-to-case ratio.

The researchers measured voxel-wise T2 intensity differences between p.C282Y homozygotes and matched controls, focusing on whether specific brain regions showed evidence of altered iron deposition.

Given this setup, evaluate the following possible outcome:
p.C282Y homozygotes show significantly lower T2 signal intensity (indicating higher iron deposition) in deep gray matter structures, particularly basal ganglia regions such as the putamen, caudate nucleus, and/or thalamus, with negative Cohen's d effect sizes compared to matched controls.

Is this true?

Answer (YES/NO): YES